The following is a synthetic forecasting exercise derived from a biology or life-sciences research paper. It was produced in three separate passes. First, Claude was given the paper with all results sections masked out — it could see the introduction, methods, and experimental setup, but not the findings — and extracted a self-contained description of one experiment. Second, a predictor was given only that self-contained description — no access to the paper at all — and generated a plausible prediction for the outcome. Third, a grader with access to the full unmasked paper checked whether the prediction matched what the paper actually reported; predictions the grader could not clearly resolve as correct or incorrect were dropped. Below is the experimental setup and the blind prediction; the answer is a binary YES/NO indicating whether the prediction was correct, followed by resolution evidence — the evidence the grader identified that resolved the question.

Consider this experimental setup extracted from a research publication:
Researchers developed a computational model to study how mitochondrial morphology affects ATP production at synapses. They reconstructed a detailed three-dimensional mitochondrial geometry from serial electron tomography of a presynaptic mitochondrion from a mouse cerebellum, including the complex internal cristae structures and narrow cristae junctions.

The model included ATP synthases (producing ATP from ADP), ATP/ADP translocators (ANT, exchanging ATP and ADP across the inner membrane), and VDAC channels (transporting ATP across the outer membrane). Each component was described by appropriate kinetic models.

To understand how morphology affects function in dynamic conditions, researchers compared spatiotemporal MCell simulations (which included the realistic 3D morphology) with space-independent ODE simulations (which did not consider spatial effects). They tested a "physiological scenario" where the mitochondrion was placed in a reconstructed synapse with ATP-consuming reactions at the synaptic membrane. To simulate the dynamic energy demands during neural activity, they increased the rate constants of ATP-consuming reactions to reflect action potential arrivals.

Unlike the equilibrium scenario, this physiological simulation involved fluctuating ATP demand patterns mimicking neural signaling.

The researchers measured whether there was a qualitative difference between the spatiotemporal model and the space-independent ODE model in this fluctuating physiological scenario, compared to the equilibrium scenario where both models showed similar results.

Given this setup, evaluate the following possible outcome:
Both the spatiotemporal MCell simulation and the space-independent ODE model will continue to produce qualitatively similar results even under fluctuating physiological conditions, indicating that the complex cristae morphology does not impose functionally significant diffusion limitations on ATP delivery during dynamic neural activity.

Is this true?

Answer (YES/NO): NO